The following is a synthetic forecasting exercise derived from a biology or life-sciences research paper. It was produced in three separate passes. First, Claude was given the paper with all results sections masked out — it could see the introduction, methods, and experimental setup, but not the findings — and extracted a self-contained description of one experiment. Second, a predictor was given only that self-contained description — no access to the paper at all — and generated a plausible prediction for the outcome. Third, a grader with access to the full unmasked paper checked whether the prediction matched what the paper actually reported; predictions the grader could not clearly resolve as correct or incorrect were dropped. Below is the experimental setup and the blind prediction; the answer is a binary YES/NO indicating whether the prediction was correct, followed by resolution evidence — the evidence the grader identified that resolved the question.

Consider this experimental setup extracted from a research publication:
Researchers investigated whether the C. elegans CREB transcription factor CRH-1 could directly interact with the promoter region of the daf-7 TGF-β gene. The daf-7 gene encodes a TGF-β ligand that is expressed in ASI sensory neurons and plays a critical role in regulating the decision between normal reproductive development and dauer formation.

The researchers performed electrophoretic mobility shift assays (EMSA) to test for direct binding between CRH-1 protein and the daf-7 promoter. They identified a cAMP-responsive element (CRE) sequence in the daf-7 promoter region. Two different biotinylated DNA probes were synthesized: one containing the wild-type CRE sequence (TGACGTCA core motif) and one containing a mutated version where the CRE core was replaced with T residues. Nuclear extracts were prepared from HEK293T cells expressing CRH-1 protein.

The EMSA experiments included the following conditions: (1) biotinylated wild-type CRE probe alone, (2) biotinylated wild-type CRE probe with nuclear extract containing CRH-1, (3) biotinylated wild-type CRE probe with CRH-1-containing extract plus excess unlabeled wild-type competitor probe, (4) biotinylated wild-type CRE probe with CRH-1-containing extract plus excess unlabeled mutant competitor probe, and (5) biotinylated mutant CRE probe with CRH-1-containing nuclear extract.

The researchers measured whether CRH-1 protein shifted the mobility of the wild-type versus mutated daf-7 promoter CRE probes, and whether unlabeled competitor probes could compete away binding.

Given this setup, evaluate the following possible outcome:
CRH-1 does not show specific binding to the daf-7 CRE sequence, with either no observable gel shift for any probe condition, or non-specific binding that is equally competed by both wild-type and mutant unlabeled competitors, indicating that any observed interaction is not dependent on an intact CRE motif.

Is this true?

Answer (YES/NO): NO